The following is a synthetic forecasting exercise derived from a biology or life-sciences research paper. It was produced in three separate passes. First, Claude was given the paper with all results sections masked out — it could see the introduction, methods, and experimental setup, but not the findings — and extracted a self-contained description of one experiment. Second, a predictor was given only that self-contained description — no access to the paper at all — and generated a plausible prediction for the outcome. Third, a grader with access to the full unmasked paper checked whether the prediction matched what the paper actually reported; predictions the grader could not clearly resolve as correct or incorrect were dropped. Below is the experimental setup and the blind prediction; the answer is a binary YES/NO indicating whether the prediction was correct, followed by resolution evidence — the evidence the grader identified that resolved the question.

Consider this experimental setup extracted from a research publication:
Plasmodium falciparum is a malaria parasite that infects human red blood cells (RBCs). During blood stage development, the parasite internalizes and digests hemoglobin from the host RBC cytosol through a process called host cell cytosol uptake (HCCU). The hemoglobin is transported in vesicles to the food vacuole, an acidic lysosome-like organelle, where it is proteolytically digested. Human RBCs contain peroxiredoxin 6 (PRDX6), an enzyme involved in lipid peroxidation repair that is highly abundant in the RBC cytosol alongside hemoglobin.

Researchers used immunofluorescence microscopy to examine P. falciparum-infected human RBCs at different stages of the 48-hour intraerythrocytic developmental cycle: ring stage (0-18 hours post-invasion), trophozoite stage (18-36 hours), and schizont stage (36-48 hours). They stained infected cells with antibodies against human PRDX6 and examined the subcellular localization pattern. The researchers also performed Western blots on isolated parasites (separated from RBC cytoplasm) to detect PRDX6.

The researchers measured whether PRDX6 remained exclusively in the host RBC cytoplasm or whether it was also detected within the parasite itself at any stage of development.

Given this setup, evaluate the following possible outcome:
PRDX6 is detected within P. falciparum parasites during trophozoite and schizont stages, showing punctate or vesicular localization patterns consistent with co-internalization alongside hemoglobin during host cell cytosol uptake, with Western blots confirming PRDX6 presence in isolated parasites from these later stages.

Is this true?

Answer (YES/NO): YES